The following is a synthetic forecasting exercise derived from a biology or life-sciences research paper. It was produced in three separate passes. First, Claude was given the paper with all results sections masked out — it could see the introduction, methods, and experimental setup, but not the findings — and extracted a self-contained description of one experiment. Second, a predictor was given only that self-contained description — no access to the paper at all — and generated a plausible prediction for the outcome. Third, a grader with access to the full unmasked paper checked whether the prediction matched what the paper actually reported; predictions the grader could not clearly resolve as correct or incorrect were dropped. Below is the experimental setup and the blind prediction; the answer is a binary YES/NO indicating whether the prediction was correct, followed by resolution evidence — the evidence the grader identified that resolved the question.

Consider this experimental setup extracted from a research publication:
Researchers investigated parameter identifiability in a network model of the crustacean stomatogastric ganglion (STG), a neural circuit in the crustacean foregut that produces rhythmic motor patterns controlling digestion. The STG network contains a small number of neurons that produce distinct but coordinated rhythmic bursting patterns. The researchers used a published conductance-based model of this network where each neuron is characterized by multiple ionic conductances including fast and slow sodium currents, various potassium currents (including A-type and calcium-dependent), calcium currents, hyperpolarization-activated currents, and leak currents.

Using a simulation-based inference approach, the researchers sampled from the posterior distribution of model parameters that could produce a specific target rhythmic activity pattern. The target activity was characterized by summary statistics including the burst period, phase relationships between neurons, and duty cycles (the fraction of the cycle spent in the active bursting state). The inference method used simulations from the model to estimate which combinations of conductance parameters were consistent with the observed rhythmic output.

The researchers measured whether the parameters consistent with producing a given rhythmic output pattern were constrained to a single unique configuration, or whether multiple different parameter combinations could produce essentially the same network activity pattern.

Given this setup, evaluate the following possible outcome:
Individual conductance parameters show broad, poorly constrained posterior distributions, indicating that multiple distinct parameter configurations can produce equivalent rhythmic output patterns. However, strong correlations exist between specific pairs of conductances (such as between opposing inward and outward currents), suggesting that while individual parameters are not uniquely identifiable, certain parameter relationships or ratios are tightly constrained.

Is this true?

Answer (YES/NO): NO